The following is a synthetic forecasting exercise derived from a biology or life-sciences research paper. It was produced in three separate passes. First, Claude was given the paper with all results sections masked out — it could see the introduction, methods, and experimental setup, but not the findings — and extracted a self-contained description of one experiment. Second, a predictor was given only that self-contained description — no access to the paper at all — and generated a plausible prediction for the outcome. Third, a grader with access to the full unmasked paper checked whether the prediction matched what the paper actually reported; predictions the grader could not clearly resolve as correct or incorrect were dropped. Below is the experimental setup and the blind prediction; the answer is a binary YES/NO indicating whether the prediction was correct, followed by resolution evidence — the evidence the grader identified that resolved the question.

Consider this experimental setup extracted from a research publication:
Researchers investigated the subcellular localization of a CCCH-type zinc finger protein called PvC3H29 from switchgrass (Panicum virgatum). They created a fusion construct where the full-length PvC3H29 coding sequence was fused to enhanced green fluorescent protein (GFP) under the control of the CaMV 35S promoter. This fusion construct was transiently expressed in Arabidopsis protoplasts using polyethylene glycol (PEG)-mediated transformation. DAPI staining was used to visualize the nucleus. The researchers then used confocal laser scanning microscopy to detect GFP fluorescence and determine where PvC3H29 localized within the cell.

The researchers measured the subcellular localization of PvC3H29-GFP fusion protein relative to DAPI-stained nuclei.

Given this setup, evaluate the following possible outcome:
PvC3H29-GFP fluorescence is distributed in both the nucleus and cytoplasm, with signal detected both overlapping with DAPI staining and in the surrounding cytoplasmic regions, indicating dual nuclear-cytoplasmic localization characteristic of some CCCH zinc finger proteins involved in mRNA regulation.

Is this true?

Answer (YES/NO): NO